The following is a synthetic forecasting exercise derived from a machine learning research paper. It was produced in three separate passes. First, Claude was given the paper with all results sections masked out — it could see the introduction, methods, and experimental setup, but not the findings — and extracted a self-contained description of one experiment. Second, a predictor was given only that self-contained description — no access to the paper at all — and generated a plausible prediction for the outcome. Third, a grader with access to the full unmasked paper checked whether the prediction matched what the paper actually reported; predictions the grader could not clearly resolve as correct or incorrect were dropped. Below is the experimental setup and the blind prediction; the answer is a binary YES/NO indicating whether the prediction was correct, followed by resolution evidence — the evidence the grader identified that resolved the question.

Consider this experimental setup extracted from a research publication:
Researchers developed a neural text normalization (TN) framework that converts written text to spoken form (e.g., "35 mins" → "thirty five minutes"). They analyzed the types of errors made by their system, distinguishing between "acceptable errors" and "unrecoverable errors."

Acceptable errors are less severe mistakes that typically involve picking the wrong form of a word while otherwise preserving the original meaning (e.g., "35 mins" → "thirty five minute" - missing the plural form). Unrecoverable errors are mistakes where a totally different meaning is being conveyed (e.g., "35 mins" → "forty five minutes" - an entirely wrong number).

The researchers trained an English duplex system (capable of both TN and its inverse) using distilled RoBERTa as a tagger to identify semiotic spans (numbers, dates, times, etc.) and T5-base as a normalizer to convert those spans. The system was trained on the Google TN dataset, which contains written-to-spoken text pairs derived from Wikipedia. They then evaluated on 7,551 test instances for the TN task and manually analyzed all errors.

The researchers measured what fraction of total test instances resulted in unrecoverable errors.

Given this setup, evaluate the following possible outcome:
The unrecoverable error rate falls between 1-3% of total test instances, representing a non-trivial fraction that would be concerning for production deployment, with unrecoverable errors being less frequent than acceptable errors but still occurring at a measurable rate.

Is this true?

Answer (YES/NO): NO